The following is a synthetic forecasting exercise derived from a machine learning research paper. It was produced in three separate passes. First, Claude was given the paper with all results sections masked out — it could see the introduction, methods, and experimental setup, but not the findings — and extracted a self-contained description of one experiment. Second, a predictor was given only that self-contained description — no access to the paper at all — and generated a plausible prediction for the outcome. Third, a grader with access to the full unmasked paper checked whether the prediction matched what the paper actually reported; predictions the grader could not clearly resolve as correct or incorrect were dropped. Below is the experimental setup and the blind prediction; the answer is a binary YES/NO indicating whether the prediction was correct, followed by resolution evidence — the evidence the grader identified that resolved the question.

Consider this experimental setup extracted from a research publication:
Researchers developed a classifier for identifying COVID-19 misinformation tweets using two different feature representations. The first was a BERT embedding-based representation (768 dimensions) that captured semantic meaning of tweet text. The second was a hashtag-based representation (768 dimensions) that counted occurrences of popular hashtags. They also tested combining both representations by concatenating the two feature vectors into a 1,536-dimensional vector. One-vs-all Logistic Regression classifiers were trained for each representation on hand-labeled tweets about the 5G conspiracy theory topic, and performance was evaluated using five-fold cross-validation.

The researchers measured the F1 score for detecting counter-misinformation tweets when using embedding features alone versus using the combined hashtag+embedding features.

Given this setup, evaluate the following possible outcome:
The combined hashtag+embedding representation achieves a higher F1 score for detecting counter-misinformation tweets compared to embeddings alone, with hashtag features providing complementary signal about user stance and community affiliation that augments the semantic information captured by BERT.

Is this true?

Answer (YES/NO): NO